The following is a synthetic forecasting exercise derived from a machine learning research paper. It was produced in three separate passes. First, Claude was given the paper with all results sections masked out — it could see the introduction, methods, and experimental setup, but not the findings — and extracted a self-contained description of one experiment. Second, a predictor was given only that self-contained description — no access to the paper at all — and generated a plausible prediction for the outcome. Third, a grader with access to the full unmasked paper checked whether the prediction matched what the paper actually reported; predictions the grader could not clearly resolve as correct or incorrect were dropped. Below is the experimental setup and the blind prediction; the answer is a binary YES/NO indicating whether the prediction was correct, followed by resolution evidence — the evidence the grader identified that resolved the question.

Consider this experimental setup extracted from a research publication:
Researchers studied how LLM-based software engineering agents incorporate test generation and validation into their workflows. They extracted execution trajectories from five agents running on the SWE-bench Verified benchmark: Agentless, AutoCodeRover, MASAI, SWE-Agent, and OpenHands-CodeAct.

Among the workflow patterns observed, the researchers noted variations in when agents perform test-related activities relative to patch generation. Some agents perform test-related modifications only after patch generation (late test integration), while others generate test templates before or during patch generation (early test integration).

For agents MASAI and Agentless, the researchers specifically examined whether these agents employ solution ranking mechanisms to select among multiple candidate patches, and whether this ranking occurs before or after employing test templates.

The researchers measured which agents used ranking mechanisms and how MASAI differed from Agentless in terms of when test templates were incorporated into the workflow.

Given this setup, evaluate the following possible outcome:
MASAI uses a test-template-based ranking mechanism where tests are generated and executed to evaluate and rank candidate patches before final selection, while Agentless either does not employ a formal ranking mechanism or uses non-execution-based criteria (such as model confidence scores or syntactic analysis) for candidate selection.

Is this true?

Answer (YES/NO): NO